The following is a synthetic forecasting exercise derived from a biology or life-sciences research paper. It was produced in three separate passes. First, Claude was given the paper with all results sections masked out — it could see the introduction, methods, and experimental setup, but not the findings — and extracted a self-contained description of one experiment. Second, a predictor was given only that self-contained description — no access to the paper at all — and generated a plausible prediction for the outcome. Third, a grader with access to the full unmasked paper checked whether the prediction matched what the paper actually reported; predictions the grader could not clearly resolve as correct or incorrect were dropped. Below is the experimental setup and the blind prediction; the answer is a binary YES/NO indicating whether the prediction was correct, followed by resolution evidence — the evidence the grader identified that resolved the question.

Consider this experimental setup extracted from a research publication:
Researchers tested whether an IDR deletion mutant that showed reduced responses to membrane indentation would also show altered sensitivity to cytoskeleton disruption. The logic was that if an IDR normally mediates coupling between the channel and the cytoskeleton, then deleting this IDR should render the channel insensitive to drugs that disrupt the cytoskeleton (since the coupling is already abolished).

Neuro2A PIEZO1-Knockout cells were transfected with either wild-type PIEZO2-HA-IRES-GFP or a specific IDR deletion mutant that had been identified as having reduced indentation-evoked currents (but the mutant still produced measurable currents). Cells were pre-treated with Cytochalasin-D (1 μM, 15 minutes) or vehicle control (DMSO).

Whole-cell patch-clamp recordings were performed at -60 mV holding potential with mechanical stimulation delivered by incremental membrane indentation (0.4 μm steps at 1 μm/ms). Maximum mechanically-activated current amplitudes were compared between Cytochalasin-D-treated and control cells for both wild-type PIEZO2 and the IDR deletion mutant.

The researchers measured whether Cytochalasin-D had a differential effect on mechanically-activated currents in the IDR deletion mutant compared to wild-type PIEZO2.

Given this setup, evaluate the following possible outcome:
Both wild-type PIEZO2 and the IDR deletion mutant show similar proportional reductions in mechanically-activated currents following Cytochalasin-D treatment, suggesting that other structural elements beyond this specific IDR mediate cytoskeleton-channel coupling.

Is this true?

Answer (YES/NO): NO